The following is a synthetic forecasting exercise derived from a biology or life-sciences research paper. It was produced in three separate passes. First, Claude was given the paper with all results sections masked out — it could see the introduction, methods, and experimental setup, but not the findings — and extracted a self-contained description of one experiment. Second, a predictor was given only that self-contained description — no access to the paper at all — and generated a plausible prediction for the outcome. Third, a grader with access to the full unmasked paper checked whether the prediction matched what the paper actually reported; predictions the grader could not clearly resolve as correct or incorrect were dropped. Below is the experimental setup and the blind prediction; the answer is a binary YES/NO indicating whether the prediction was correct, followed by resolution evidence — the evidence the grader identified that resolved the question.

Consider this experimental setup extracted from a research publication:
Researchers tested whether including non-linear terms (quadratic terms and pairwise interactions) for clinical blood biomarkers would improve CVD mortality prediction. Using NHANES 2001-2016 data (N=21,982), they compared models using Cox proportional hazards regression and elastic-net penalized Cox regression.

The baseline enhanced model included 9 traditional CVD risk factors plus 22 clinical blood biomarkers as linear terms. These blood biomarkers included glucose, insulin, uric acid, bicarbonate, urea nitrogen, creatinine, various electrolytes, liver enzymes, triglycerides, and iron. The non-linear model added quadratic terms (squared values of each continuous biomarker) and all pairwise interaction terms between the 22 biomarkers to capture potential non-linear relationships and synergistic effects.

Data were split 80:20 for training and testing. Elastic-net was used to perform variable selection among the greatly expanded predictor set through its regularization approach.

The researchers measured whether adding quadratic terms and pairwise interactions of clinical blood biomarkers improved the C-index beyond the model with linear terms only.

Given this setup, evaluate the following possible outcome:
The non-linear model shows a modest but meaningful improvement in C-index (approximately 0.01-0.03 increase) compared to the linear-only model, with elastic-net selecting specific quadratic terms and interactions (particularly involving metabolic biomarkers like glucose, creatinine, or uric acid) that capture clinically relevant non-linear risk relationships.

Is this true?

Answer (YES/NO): NO